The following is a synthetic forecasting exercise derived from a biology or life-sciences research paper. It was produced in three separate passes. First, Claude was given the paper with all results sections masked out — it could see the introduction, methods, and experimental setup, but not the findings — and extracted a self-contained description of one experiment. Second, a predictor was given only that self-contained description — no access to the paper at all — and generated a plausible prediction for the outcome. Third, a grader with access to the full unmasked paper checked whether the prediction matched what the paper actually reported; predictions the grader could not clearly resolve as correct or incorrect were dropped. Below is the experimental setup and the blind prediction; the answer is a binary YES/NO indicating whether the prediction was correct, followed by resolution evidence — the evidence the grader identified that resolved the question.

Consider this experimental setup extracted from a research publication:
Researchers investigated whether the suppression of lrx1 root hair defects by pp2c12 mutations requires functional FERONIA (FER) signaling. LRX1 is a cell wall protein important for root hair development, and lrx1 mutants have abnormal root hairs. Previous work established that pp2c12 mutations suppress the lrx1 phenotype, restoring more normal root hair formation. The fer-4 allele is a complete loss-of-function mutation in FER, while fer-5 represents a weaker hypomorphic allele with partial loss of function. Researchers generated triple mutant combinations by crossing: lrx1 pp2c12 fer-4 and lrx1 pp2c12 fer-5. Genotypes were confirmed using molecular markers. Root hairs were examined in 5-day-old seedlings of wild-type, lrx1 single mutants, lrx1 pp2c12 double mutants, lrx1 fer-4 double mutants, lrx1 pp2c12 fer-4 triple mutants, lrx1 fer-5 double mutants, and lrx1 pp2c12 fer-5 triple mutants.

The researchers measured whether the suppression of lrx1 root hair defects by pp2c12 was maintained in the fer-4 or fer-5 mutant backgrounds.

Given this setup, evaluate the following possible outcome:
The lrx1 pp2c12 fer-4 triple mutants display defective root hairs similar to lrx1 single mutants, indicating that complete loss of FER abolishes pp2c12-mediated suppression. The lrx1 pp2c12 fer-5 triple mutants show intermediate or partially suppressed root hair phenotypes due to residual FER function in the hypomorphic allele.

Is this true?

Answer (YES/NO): NO